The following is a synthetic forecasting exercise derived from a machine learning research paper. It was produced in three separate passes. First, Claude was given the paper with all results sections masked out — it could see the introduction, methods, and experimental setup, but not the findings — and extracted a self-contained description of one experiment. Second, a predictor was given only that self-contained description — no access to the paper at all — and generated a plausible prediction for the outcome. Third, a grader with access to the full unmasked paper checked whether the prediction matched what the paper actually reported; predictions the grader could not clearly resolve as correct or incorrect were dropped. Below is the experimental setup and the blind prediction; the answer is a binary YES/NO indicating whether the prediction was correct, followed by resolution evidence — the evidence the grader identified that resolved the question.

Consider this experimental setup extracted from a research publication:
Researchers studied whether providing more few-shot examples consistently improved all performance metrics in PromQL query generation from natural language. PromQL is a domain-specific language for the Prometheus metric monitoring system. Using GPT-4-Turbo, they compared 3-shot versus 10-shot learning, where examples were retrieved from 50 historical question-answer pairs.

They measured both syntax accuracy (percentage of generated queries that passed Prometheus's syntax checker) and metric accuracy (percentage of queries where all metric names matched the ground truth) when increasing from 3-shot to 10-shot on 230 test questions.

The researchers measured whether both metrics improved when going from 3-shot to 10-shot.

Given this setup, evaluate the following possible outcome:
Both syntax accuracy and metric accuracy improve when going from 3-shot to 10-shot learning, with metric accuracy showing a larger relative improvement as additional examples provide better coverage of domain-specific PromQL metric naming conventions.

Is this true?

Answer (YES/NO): YES